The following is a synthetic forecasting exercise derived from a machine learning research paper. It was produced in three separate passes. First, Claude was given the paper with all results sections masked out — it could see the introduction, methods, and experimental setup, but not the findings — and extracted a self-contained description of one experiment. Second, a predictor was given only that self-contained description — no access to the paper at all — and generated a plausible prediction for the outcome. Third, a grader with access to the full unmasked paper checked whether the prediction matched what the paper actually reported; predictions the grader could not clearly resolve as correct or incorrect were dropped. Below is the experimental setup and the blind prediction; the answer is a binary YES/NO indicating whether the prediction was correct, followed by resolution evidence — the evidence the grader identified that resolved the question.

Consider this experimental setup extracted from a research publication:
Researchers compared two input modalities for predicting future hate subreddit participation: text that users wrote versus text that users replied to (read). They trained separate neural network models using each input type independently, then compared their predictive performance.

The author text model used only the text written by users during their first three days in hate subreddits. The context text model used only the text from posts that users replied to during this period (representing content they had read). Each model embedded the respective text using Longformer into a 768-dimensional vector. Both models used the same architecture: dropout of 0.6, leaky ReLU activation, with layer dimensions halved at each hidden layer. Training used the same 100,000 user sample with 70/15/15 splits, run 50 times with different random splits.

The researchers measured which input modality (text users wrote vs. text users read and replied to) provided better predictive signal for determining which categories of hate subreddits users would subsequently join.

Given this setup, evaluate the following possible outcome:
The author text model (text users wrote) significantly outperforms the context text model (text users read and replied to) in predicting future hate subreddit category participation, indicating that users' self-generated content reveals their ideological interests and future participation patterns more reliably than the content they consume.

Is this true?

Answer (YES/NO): NO